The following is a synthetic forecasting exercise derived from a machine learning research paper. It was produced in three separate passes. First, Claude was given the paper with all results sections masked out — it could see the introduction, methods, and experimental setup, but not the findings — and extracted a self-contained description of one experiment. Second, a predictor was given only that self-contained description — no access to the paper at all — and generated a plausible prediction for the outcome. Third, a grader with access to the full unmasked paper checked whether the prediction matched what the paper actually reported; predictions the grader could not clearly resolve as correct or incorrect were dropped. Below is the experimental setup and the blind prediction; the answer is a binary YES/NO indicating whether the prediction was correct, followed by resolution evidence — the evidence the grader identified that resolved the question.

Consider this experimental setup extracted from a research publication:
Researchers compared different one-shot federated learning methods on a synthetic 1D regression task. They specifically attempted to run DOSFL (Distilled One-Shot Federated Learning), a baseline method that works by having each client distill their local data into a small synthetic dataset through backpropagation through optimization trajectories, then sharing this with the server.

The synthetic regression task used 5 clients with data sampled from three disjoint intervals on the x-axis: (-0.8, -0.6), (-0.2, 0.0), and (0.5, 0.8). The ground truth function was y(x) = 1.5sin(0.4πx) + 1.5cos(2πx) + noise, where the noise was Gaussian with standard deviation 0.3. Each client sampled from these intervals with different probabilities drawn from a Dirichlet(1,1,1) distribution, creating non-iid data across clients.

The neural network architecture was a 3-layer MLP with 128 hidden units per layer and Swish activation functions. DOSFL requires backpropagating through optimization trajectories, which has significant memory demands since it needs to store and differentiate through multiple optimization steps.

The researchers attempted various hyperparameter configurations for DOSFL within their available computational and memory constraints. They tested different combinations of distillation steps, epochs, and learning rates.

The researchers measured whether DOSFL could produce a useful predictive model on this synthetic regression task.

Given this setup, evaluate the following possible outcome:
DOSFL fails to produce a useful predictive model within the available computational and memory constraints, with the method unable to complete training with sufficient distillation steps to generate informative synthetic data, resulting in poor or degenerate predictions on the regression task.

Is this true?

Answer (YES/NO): YES